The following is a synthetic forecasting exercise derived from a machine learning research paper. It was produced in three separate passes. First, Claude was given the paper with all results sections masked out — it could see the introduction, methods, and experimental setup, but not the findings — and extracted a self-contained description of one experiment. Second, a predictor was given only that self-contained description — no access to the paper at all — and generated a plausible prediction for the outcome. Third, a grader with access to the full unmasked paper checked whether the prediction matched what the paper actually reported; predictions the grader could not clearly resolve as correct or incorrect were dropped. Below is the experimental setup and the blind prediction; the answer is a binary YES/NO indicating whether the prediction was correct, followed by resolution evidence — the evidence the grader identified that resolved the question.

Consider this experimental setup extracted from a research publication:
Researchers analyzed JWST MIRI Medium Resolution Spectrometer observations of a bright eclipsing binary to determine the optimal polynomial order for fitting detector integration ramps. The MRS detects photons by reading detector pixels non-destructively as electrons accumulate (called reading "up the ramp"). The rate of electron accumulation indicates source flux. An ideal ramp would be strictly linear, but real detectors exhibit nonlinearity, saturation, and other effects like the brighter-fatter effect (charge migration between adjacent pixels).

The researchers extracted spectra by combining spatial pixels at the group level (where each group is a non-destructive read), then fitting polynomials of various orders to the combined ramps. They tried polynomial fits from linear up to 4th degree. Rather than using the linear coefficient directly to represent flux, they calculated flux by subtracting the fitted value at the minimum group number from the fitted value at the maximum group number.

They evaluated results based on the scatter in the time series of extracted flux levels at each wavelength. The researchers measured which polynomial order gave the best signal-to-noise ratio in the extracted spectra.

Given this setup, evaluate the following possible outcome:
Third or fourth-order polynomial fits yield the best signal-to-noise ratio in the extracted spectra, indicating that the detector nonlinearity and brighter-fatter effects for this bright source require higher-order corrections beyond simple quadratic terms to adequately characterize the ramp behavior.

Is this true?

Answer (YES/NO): YES